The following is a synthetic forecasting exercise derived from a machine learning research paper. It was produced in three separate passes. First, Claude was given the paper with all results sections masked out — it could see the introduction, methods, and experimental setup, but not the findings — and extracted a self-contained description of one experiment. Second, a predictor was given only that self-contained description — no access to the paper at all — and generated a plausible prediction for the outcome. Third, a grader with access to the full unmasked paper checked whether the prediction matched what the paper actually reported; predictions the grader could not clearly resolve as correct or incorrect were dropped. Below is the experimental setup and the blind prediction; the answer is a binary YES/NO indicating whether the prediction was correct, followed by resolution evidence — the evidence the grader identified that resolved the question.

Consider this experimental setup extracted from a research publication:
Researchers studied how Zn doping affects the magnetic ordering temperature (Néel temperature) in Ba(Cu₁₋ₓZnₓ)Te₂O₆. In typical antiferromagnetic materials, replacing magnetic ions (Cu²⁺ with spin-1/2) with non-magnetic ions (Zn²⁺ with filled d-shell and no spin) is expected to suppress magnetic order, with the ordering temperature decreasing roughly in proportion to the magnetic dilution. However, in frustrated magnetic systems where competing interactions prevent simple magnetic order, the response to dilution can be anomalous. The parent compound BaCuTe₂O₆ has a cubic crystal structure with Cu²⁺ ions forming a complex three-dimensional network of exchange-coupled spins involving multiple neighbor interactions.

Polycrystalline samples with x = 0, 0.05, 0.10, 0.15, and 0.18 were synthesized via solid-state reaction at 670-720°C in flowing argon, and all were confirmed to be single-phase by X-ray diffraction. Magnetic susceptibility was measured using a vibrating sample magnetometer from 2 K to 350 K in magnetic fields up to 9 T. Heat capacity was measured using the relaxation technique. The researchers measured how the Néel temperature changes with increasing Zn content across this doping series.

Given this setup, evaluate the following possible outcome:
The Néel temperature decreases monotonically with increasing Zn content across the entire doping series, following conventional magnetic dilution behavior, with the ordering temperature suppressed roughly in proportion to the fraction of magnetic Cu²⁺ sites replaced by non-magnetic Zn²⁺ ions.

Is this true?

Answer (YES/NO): NO